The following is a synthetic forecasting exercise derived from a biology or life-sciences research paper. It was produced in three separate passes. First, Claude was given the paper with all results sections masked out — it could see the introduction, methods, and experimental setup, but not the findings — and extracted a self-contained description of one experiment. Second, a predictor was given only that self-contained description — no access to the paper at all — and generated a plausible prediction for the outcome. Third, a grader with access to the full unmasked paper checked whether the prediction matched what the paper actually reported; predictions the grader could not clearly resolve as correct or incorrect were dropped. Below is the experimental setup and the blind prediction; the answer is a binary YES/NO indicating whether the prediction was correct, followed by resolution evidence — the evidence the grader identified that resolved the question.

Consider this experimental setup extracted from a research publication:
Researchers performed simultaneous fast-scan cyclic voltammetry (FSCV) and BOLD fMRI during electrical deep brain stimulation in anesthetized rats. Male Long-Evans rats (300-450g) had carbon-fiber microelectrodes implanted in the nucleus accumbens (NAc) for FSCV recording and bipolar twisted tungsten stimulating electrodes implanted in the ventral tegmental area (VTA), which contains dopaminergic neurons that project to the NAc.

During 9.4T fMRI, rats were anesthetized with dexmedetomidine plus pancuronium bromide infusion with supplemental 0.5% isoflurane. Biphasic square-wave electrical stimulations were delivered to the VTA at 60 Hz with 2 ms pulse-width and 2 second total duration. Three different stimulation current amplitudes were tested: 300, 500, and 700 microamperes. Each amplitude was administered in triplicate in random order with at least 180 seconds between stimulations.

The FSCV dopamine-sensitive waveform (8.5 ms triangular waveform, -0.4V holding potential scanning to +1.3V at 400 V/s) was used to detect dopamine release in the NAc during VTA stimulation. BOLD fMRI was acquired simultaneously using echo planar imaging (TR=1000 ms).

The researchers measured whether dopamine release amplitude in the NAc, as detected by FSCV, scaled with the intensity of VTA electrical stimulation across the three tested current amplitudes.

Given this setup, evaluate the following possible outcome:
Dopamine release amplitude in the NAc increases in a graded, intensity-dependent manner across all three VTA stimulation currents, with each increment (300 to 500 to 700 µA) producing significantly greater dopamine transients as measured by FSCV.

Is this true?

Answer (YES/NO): YES